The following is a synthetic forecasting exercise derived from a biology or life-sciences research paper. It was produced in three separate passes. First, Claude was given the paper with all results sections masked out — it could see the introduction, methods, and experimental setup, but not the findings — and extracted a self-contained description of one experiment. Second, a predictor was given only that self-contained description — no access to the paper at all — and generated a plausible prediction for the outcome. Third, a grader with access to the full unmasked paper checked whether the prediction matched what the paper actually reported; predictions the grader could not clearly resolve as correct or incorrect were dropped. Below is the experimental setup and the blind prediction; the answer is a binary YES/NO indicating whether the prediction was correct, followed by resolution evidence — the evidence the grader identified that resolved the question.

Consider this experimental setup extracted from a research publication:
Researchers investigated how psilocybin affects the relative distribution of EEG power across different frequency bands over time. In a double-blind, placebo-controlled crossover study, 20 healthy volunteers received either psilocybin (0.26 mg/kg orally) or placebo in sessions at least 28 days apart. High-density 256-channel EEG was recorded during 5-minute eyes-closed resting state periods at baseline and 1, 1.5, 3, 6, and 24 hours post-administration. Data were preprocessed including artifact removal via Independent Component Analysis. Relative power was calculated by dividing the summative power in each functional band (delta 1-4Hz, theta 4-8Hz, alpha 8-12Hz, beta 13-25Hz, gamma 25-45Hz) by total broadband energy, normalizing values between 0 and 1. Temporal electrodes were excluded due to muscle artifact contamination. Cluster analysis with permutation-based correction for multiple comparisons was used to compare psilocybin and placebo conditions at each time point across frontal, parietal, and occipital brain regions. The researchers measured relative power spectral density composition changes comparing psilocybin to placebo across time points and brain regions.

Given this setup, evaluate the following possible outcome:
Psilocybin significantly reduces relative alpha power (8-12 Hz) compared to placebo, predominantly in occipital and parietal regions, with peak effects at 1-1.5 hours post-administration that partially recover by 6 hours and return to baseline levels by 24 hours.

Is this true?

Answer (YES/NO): NO